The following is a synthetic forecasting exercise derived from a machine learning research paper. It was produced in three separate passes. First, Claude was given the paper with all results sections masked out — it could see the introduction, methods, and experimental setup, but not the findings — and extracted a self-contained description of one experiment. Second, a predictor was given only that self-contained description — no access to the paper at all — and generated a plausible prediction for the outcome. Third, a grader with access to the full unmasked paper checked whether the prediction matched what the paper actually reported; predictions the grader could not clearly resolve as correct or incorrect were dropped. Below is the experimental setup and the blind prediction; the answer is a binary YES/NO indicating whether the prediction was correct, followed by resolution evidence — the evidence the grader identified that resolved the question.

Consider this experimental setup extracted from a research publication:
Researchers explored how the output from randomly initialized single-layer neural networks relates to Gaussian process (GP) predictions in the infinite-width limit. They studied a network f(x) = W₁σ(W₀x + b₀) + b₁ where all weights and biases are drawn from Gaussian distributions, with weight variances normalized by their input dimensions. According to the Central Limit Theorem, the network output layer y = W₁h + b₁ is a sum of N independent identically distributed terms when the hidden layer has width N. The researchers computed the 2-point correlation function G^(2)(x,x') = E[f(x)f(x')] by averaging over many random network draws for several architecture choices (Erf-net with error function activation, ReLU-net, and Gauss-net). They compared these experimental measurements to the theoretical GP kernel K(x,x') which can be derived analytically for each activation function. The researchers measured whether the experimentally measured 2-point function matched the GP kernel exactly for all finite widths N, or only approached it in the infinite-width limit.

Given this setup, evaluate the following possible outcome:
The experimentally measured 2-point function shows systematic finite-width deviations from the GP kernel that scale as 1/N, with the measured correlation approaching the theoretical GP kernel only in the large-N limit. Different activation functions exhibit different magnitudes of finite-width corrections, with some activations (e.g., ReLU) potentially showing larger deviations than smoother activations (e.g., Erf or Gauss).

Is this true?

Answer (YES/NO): NO